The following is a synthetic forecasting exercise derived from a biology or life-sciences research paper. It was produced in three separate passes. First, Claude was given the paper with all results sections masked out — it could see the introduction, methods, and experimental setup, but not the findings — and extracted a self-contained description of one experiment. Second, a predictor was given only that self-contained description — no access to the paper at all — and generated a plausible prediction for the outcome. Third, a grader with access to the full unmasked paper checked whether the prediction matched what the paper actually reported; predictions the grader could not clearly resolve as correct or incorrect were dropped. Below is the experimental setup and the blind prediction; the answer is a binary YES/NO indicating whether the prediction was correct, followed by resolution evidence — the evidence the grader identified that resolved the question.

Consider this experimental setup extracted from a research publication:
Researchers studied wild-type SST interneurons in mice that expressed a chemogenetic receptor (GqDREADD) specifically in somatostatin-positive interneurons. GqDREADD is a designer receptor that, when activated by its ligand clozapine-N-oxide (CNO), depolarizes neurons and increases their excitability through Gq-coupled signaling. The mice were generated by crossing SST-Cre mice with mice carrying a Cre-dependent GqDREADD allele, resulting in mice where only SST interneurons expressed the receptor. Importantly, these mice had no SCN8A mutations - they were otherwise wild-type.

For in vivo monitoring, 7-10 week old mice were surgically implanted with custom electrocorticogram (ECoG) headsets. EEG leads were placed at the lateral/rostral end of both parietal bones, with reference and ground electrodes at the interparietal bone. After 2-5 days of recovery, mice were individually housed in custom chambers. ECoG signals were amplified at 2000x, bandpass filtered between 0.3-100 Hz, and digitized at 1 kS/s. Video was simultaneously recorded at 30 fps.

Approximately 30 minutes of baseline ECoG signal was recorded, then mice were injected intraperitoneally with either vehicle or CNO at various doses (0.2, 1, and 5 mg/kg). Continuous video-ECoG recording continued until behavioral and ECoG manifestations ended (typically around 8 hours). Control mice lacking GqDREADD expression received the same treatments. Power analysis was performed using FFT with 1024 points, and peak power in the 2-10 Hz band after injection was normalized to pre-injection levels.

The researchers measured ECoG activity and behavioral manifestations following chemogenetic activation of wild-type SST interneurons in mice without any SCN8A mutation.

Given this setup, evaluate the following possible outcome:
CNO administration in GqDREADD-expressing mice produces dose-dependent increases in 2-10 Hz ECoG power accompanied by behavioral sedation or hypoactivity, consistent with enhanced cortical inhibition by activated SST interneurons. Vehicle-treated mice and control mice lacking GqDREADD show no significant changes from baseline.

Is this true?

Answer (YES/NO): NO